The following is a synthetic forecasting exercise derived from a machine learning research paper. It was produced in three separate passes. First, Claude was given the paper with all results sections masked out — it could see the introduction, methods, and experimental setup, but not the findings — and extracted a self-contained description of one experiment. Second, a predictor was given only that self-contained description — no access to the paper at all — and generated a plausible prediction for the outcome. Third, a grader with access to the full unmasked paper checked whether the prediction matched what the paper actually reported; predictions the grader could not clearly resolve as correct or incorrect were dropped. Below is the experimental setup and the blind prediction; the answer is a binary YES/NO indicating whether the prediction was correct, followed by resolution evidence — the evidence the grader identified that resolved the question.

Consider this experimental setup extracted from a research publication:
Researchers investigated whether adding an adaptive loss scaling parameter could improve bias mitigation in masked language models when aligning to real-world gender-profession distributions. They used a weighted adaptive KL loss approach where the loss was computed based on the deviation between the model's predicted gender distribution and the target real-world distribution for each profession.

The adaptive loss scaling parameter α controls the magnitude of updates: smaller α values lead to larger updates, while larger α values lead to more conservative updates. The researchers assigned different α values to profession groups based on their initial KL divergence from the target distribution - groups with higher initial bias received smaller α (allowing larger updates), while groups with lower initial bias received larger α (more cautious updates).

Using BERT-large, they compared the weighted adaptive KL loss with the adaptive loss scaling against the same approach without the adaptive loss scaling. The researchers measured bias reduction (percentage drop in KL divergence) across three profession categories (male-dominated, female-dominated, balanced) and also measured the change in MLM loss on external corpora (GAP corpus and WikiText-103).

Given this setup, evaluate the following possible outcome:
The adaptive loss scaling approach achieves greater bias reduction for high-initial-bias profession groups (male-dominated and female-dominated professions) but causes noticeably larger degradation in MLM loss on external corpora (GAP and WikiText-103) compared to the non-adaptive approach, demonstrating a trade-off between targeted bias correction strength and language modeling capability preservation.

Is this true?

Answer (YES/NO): YES